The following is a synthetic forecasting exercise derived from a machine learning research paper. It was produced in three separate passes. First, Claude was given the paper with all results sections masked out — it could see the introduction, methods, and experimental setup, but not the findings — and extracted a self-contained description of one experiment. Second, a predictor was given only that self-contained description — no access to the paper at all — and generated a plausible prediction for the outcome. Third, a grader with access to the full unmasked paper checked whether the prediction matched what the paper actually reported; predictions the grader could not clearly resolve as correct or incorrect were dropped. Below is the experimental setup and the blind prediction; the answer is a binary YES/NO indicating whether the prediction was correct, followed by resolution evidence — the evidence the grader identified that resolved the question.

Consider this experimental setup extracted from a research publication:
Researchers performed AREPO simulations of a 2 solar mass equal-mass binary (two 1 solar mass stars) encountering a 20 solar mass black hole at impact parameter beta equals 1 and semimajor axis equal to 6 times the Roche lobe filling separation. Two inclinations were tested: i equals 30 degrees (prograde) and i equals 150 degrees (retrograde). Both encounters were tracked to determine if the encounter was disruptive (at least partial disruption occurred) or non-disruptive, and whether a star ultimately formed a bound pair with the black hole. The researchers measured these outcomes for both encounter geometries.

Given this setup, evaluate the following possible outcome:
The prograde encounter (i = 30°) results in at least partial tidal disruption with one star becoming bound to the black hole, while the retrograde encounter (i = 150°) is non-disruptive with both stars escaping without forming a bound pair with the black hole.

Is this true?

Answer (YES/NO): NO